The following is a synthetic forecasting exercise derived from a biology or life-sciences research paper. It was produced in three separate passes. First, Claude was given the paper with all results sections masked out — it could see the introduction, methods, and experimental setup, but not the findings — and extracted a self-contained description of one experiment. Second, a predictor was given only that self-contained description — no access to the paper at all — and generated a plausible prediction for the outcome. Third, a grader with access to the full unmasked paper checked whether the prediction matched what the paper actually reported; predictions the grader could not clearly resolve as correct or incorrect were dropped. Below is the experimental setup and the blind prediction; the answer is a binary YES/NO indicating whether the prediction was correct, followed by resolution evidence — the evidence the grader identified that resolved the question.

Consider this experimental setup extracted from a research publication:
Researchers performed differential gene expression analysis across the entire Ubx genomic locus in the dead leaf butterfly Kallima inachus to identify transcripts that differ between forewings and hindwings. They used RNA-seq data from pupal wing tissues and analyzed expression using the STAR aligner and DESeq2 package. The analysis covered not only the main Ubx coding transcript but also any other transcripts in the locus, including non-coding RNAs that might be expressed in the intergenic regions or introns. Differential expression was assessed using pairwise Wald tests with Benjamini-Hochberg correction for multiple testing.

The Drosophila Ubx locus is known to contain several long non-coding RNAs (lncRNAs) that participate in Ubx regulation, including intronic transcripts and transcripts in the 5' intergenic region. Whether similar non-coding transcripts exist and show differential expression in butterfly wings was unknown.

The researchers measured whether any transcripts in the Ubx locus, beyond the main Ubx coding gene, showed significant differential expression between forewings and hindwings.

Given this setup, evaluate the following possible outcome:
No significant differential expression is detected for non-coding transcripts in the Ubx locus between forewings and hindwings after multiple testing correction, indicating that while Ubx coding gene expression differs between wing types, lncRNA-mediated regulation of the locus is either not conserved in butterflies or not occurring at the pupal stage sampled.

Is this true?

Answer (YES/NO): NO